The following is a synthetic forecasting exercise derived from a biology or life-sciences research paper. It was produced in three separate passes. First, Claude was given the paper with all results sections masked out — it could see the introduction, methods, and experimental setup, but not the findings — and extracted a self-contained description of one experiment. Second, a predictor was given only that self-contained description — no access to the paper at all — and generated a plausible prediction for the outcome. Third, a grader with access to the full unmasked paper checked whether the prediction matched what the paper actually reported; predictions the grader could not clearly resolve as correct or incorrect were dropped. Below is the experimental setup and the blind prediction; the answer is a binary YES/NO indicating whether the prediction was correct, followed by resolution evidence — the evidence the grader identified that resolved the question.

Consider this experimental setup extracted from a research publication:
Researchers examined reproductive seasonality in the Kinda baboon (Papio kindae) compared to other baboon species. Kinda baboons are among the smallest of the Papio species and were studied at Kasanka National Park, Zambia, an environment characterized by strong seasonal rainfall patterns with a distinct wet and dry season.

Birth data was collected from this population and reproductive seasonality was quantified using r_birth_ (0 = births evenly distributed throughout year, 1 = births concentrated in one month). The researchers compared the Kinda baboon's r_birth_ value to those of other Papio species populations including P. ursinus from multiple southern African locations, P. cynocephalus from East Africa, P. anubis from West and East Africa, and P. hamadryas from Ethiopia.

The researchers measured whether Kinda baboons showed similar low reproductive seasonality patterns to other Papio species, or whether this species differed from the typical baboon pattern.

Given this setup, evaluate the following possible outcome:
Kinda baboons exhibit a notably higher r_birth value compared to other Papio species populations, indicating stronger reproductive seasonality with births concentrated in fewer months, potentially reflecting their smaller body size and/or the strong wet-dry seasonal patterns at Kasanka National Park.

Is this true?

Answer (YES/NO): YES